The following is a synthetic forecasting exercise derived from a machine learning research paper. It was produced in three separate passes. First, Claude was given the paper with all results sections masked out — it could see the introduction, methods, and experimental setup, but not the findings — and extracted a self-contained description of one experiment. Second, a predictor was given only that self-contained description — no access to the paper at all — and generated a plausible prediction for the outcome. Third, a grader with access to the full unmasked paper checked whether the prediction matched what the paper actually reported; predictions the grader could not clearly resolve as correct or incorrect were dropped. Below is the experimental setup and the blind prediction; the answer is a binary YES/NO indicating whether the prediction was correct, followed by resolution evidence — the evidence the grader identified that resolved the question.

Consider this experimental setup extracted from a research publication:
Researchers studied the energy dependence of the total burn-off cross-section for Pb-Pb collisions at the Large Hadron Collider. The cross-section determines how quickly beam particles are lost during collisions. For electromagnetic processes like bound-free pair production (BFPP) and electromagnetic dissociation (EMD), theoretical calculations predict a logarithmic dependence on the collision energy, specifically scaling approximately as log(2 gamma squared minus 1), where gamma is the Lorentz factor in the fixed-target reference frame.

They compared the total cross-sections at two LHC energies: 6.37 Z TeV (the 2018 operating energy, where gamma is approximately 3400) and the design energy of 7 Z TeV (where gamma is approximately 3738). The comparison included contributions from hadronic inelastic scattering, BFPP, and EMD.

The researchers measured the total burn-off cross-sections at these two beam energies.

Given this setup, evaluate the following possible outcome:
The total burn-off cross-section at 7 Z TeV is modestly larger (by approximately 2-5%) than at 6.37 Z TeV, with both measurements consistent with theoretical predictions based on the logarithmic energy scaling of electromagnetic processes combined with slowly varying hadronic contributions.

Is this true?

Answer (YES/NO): NO